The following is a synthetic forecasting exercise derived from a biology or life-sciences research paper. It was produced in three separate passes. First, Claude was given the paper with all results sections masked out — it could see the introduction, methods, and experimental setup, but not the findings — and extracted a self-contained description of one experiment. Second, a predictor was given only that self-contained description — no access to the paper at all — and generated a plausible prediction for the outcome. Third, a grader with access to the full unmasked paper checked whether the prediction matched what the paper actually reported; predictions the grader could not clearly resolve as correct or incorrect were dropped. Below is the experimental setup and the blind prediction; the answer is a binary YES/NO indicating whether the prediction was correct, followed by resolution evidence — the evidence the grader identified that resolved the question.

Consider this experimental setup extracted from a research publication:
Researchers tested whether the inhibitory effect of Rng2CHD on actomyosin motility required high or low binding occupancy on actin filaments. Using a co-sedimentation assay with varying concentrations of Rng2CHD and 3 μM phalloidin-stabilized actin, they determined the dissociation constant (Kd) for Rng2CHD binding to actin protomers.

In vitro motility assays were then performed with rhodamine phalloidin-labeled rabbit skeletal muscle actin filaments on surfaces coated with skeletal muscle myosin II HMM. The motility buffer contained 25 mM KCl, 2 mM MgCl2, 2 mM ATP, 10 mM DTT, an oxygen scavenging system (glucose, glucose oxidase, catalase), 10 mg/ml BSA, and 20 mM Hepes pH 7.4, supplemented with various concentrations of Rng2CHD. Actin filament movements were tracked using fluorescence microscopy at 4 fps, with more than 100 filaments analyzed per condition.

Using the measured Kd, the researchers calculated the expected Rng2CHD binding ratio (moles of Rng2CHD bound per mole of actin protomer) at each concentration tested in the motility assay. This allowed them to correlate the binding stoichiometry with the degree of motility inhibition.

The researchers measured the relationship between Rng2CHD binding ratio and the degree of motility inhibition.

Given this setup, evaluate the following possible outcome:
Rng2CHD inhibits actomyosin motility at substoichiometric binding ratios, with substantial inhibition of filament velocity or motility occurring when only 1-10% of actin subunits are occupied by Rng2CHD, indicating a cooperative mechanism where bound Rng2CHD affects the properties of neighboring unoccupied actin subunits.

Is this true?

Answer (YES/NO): YES